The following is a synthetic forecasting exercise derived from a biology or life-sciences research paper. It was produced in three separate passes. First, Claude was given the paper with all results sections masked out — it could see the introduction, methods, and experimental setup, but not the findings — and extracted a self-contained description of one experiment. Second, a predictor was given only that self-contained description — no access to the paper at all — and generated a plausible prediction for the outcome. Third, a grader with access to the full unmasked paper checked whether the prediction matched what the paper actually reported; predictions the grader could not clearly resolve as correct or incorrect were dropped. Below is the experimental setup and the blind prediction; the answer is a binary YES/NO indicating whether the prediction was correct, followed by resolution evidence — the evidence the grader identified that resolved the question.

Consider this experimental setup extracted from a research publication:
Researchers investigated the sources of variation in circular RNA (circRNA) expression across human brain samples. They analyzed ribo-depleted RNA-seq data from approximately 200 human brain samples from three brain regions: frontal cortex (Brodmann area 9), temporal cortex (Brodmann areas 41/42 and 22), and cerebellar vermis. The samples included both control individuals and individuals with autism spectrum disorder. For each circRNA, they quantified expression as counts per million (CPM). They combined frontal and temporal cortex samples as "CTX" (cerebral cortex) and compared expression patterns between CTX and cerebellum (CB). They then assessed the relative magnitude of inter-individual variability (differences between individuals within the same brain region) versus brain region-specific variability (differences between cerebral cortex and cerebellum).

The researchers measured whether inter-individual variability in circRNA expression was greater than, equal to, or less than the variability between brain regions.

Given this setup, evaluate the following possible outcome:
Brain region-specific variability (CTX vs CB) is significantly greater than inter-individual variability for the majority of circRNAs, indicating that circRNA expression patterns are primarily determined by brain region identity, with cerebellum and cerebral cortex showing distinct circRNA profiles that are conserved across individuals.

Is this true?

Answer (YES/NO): YES